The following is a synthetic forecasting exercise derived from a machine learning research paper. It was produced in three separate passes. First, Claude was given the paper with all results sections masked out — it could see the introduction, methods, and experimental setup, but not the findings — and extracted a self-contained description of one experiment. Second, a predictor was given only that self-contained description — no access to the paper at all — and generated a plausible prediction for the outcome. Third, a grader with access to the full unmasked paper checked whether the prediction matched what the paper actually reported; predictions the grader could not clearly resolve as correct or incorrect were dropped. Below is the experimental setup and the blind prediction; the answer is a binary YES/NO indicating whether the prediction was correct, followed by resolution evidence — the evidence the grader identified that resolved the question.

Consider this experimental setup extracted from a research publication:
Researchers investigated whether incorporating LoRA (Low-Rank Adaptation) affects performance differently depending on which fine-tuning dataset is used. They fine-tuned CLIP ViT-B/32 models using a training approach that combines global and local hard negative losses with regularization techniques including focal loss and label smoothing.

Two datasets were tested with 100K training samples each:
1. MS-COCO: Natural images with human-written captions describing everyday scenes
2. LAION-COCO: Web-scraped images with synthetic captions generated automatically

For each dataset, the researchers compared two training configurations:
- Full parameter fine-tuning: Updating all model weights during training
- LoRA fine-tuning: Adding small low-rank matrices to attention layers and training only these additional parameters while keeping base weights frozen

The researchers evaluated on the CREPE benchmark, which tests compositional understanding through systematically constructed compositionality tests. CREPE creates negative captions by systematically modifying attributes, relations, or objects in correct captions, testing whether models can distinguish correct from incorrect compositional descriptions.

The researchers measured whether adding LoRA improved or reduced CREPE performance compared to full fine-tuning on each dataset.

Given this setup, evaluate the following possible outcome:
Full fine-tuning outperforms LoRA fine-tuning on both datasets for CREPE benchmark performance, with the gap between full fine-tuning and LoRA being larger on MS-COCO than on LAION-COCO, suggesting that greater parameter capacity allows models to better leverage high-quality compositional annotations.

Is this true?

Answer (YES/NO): NO